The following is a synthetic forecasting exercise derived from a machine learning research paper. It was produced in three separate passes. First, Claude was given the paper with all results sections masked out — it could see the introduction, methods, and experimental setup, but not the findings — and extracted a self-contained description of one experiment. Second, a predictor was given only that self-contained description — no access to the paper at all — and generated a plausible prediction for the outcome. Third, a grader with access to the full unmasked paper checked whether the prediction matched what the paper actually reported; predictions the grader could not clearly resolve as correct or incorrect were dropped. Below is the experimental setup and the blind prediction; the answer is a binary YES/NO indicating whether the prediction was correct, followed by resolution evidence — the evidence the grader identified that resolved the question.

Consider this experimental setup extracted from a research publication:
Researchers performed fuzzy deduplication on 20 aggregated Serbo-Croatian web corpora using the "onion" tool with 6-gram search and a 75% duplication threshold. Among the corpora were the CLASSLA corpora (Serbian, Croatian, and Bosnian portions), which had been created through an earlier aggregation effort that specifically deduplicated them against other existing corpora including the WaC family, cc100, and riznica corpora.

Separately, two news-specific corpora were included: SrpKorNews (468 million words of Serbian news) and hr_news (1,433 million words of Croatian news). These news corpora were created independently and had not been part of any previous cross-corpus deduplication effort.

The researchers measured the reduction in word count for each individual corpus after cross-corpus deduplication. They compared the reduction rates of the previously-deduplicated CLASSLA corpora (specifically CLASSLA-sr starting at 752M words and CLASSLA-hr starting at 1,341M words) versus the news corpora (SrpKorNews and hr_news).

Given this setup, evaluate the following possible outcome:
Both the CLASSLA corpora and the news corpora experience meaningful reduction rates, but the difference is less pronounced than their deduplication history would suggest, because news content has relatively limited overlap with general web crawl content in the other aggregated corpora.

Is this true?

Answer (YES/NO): NO